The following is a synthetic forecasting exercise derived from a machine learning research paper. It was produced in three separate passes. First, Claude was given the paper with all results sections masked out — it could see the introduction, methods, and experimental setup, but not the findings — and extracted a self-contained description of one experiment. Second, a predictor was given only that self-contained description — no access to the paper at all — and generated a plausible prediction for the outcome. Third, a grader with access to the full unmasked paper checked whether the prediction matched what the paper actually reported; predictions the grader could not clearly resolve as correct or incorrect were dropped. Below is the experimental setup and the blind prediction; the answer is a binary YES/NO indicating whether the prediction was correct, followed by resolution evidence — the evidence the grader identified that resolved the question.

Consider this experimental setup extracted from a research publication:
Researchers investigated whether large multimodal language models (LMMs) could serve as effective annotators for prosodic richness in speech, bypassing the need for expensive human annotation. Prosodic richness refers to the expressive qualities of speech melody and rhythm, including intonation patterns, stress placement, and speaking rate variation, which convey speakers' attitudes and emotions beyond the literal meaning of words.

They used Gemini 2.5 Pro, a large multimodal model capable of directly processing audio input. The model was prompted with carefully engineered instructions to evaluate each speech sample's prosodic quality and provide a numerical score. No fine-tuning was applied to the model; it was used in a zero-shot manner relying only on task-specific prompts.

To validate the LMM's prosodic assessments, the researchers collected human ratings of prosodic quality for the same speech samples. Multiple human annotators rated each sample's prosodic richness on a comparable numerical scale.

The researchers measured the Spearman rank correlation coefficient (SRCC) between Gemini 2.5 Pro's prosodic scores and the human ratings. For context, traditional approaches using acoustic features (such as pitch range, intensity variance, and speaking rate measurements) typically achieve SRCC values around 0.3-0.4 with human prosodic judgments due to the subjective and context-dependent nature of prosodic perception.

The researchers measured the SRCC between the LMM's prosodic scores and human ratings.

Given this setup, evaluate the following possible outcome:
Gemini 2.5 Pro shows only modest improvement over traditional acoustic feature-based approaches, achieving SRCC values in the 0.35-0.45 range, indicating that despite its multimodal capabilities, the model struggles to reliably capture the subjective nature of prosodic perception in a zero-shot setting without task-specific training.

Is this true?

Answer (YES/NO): NO